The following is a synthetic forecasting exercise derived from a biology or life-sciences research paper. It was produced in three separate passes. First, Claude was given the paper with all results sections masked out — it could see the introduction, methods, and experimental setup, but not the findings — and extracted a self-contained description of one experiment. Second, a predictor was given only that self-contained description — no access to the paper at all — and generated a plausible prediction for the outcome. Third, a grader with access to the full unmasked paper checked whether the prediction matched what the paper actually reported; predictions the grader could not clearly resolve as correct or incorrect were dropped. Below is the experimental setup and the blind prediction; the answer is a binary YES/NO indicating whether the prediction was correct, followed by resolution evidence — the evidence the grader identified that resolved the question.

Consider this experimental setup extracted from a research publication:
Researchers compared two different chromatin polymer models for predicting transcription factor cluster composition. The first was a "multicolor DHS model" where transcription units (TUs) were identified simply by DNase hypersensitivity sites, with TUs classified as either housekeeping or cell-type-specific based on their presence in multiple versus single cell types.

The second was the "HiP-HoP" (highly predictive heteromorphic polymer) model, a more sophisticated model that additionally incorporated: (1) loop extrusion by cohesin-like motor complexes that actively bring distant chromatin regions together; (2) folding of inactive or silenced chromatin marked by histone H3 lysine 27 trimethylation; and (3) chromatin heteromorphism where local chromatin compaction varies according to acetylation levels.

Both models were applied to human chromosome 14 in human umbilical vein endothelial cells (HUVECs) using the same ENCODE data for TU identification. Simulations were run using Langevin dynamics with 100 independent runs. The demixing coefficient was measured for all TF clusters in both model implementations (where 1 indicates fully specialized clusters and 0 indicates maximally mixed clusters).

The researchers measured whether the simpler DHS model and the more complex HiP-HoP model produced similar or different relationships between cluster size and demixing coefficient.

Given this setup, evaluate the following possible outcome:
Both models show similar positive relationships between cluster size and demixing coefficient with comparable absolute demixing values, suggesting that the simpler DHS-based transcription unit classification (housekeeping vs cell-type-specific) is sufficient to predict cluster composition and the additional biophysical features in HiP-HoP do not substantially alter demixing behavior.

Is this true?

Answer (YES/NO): NO